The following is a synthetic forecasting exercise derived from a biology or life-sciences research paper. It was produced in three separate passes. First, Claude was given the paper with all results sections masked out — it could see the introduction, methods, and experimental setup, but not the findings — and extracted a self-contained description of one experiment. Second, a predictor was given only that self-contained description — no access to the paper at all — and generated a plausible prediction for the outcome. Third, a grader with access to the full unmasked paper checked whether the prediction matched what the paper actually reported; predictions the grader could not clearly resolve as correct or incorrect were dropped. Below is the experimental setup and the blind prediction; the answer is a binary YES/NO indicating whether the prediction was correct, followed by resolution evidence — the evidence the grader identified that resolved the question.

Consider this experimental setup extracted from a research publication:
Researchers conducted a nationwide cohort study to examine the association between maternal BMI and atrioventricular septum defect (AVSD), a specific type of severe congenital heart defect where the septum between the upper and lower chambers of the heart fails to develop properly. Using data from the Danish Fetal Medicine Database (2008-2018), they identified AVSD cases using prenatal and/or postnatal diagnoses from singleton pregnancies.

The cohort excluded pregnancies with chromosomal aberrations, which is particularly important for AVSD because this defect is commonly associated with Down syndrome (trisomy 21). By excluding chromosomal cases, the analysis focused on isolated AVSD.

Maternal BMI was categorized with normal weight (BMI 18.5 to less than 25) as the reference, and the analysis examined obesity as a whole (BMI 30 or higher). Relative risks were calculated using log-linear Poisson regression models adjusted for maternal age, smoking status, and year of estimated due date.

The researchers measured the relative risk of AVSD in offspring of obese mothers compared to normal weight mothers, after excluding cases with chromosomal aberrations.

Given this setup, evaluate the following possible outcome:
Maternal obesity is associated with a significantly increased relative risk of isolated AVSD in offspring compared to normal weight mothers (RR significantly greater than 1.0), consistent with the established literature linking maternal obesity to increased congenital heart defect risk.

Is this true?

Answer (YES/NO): YES